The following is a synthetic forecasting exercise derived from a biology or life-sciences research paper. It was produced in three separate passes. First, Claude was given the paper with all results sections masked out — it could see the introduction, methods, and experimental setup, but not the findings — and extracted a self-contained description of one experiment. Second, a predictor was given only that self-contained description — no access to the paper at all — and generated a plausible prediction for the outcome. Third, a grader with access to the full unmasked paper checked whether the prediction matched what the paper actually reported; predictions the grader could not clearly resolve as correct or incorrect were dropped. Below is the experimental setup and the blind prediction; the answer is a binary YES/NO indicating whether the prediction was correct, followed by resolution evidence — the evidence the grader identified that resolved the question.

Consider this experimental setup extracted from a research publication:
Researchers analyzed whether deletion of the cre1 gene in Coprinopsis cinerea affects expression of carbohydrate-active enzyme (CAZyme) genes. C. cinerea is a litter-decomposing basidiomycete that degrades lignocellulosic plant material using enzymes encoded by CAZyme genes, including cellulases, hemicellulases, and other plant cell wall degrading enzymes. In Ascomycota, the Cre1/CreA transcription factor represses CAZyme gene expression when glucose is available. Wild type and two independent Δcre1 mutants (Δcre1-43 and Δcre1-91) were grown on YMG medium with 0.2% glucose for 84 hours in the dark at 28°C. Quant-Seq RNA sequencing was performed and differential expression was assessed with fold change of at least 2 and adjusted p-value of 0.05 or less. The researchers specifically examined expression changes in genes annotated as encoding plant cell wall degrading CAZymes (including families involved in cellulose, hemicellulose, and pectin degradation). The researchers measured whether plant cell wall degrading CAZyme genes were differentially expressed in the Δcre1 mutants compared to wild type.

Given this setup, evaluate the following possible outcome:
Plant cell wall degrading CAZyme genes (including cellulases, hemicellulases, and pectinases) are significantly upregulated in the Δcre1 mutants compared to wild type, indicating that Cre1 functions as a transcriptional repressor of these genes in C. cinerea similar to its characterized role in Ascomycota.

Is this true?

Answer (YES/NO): YES